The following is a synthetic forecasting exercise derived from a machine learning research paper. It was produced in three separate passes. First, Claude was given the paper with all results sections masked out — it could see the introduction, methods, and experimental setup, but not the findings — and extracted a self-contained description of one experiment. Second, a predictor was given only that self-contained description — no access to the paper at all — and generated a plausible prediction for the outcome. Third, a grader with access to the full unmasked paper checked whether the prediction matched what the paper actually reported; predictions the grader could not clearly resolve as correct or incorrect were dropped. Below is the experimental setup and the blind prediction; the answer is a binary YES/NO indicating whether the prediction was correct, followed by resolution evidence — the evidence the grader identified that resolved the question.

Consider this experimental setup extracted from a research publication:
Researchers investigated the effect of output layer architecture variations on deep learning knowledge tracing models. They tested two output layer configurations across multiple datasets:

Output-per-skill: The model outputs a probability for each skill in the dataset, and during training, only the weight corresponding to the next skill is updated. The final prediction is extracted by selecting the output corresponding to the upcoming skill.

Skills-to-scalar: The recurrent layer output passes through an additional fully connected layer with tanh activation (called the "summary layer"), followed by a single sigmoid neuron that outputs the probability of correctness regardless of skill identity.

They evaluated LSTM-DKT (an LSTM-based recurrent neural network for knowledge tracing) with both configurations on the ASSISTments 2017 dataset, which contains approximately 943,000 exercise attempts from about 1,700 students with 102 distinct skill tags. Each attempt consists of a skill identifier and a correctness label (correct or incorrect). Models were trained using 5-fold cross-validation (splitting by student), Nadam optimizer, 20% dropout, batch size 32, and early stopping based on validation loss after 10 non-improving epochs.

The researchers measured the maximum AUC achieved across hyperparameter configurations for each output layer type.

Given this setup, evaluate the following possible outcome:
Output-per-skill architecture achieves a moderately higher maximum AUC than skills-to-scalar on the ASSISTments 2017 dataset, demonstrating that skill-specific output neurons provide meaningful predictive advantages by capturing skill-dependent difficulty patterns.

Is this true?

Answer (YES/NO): YES